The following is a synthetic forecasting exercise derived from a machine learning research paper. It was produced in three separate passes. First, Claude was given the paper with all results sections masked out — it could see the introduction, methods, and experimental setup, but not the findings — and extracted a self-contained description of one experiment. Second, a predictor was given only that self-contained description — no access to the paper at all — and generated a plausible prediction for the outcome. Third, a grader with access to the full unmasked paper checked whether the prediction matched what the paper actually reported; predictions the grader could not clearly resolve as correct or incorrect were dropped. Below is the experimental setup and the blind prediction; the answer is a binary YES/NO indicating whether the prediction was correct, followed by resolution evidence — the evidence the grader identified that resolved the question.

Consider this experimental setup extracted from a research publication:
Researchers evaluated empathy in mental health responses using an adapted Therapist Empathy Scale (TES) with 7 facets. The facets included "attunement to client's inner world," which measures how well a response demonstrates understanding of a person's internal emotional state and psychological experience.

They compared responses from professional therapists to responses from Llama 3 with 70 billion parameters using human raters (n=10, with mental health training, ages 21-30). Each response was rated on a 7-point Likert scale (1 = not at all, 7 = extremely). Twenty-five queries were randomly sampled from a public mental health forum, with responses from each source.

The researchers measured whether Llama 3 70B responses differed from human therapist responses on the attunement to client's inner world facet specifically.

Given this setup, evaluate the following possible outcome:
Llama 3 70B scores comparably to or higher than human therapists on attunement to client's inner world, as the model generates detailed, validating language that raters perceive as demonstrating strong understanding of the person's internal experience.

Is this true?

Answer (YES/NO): YES